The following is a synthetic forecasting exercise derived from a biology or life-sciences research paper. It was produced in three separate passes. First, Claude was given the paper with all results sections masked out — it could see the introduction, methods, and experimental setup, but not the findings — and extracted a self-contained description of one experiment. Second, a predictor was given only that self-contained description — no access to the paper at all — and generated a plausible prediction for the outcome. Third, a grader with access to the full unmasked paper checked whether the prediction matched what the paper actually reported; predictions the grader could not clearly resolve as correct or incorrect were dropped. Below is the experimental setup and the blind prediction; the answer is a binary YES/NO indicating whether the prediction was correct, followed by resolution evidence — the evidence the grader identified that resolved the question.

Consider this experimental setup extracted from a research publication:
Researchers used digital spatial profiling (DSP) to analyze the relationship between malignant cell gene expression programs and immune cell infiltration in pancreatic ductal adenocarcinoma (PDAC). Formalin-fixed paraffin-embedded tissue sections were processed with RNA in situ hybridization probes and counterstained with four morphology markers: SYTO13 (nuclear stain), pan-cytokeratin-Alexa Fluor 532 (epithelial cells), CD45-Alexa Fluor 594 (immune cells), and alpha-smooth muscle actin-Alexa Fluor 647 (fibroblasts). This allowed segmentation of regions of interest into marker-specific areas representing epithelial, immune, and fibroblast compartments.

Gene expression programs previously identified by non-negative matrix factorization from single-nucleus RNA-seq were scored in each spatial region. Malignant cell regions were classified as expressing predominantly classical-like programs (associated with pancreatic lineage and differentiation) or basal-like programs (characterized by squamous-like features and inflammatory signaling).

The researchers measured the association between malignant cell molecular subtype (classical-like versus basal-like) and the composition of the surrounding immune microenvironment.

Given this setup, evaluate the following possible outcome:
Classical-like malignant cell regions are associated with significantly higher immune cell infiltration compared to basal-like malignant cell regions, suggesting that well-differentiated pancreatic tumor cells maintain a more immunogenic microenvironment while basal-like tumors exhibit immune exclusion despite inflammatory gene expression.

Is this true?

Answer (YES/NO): NO